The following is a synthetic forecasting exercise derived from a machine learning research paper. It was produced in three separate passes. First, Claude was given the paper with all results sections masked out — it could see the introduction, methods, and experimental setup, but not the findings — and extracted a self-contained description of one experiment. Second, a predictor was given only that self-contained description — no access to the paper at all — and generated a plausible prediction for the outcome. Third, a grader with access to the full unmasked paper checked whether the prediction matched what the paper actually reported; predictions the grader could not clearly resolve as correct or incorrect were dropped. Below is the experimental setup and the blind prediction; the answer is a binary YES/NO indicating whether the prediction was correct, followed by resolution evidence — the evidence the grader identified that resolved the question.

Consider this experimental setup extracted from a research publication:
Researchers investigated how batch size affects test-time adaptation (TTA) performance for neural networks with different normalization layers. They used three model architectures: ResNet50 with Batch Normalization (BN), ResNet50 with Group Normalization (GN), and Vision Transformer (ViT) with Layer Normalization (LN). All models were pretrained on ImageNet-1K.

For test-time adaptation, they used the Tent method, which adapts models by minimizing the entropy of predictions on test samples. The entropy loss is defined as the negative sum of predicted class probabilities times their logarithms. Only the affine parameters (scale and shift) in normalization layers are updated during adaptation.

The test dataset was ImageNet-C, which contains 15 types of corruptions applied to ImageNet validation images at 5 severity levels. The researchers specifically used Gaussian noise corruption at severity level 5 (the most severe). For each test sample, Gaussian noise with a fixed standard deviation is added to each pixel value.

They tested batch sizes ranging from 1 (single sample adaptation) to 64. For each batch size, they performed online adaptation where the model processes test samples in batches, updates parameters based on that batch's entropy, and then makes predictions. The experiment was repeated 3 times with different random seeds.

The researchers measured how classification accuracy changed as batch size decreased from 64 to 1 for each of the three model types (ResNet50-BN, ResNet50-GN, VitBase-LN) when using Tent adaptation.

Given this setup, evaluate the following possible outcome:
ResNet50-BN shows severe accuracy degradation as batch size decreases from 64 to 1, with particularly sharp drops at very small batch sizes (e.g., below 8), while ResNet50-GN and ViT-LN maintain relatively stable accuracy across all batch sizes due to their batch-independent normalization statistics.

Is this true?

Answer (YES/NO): NO